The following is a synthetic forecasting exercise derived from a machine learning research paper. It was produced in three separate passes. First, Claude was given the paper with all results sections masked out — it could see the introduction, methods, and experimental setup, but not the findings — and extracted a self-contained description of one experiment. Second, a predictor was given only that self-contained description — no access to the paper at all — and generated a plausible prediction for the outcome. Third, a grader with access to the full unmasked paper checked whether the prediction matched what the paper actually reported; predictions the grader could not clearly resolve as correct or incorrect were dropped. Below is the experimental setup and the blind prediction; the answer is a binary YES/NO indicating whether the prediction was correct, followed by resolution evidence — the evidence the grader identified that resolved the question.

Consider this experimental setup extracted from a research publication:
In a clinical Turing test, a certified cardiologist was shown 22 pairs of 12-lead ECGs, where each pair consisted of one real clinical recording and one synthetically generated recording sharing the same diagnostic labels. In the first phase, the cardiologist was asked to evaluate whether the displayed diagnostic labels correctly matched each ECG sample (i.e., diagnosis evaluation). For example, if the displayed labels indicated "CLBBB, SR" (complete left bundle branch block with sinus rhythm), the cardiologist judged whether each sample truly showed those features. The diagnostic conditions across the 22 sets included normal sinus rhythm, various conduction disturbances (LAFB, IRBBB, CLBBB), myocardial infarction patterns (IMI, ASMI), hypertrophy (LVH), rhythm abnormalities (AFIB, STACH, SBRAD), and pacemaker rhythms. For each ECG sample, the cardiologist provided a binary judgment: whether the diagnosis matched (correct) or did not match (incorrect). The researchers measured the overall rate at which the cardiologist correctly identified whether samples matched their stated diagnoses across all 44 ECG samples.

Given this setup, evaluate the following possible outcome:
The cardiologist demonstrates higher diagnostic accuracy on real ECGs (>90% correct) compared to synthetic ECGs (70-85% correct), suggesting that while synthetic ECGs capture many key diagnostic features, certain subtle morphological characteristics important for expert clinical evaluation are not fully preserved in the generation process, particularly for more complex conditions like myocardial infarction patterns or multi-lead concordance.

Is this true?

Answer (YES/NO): NO